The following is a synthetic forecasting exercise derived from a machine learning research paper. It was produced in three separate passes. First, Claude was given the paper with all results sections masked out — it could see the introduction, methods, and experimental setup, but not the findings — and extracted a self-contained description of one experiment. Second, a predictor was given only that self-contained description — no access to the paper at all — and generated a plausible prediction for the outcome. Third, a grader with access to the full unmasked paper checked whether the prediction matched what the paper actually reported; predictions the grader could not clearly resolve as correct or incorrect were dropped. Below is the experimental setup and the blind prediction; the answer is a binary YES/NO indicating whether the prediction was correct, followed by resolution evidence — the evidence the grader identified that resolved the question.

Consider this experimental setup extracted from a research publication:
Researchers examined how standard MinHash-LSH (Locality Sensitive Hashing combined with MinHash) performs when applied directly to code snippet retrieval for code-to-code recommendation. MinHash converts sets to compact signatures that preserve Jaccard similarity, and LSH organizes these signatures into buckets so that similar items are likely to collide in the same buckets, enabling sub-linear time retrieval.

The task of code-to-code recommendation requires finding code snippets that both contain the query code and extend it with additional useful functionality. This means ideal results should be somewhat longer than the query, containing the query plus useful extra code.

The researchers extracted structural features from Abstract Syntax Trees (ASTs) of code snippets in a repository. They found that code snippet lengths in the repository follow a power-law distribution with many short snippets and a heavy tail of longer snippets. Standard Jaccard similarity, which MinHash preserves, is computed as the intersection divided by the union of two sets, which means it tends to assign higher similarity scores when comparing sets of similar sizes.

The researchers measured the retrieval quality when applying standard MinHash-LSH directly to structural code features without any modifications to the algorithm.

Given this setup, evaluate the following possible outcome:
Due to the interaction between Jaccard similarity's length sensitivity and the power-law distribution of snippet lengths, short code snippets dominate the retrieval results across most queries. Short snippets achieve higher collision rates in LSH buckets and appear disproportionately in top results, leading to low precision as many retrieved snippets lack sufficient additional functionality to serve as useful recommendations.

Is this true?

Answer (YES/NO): NO